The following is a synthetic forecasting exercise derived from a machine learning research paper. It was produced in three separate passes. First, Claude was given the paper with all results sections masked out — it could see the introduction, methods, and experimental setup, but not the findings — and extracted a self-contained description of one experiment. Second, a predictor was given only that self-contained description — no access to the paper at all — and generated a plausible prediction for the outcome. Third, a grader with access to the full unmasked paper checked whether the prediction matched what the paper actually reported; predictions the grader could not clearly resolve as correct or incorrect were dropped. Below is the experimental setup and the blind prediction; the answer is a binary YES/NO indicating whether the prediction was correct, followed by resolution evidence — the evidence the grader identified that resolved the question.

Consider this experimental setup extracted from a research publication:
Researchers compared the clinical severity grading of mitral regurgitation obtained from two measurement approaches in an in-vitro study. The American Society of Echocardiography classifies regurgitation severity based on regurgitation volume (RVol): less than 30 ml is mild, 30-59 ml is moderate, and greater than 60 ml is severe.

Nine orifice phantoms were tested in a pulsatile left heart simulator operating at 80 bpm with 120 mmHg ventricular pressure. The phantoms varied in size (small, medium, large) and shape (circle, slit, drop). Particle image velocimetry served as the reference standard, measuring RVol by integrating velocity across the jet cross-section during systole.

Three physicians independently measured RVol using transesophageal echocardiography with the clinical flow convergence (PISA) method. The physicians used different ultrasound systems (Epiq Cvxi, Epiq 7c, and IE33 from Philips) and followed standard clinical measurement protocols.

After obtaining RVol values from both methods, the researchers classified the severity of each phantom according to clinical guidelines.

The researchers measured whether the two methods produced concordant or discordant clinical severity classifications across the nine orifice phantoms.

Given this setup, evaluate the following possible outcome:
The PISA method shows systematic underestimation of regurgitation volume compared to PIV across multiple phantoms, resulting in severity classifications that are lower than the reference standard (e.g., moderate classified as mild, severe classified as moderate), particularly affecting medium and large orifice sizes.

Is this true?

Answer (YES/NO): NO